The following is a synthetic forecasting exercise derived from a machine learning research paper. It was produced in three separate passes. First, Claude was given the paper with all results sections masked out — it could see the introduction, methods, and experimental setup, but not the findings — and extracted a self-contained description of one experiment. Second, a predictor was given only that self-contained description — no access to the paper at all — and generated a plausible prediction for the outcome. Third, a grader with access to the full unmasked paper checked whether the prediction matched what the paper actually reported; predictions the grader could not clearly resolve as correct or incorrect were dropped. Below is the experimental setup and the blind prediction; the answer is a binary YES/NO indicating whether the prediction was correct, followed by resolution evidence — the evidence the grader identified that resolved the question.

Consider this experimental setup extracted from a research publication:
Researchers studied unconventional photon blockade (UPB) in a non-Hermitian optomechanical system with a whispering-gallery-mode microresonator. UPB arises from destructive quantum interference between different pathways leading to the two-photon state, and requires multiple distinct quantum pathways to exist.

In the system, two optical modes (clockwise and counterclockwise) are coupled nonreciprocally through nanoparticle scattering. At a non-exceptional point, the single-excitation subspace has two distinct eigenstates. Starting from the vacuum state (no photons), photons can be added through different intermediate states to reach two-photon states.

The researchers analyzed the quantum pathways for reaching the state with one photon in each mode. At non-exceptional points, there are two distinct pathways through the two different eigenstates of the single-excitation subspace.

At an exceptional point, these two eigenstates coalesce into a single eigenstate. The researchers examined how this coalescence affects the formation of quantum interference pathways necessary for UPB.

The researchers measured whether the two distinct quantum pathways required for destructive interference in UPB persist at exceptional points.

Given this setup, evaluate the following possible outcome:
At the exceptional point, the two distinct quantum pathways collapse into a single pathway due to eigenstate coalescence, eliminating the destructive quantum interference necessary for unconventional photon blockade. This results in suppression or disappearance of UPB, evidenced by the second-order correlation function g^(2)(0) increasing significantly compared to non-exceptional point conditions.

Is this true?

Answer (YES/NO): NO